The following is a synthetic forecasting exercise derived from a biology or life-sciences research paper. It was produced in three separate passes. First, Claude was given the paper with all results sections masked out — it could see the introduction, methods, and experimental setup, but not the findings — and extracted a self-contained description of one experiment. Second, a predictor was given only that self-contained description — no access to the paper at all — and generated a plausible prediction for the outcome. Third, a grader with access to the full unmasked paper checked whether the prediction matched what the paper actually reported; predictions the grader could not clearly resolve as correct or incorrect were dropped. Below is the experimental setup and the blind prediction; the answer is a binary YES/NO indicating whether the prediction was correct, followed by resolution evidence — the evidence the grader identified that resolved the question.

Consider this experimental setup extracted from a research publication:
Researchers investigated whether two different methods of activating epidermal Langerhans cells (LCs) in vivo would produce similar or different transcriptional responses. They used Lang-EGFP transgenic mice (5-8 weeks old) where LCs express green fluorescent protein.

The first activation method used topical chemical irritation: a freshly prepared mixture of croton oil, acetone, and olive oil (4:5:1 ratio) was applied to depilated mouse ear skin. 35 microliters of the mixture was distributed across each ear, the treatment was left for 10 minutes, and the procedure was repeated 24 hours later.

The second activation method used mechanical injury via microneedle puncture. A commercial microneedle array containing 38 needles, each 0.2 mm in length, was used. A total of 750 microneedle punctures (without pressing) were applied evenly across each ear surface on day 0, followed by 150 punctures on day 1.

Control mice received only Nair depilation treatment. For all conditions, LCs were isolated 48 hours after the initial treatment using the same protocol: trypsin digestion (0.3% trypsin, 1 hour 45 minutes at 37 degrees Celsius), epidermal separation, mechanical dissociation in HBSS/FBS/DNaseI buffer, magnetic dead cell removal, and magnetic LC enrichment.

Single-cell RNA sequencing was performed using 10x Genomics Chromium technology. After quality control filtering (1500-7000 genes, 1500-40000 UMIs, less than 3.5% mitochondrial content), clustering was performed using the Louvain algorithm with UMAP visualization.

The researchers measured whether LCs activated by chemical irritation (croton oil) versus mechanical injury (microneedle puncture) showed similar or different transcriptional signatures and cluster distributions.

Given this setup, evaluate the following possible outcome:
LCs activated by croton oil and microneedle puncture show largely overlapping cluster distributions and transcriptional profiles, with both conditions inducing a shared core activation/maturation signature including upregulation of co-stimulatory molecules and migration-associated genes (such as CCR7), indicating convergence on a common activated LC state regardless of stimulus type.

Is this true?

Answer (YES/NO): YES